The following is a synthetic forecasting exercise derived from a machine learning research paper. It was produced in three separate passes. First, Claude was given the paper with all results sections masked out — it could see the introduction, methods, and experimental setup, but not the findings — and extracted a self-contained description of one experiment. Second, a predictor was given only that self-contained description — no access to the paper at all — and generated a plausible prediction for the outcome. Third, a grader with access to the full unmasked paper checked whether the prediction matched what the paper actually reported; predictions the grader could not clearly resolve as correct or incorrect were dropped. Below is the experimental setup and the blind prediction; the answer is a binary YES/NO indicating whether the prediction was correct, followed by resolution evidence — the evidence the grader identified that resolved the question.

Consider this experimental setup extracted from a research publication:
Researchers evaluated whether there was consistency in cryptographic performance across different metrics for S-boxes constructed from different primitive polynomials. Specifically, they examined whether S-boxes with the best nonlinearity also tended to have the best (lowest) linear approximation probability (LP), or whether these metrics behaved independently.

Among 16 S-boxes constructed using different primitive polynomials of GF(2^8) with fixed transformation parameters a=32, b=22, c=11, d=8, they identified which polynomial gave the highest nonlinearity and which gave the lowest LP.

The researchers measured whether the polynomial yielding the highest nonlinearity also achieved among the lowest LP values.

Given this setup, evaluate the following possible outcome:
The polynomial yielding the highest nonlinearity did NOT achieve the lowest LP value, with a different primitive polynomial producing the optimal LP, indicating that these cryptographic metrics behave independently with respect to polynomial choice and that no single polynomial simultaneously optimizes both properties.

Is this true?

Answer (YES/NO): NO